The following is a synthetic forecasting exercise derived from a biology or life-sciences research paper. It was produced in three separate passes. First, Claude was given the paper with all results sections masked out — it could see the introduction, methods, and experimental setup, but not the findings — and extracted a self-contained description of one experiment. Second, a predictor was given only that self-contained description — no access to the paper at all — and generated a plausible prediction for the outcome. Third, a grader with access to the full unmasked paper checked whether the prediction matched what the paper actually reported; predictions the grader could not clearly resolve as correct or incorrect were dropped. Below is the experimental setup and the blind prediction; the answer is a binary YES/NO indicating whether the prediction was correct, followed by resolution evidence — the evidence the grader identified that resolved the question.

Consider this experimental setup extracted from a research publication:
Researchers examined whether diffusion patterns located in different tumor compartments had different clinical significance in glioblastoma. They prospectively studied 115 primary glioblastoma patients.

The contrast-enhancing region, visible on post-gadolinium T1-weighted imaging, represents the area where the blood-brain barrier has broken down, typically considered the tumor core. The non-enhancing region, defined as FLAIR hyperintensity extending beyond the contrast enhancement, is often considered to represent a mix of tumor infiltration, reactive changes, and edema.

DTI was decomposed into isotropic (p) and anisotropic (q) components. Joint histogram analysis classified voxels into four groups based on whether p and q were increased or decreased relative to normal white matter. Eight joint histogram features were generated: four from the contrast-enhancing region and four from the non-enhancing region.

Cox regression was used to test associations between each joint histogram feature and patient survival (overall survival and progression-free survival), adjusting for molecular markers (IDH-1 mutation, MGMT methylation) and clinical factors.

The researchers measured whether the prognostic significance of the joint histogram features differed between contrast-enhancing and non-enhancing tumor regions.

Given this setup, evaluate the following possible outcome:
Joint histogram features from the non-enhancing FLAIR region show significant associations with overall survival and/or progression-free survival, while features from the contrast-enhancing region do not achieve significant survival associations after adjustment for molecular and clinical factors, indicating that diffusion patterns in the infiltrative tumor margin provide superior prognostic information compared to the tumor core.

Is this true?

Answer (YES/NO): NO